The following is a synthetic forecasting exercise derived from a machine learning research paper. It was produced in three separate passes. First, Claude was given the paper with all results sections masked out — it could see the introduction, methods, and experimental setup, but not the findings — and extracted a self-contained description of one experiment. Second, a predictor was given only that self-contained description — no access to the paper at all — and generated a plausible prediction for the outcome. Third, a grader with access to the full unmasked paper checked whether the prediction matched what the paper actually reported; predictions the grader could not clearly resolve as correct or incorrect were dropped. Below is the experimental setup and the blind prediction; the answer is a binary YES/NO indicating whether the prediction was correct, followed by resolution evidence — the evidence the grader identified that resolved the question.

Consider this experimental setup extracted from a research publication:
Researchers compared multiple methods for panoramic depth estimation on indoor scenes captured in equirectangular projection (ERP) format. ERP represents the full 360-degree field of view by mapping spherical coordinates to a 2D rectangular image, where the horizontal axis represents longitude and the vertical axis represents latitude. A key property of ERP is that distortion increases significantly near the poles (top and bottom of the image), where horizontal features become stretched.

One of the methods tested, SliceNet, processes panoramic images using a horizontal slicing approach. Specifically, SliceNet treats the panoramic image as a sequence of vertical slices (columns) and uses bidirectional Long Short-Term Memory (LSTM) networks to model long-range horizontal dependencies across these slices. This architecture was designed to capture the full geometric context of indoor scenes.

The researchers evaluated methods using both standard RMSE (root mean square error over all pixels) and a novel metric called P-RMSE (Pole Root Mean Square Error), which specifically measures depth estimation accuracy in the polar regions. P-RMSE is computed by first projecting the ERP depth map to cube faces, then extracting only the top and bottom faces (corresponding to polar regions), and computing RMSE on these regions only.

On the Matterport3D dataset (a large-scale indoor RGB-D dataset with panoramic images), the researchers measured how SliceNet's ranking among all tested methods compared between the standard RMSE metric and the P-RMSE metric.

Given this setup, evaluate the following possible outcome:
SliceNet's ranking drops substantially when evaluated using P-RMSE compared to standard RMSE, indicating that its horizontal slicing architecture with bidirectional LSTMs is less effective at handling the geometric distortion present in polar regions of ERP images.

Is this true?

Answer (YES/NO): YES